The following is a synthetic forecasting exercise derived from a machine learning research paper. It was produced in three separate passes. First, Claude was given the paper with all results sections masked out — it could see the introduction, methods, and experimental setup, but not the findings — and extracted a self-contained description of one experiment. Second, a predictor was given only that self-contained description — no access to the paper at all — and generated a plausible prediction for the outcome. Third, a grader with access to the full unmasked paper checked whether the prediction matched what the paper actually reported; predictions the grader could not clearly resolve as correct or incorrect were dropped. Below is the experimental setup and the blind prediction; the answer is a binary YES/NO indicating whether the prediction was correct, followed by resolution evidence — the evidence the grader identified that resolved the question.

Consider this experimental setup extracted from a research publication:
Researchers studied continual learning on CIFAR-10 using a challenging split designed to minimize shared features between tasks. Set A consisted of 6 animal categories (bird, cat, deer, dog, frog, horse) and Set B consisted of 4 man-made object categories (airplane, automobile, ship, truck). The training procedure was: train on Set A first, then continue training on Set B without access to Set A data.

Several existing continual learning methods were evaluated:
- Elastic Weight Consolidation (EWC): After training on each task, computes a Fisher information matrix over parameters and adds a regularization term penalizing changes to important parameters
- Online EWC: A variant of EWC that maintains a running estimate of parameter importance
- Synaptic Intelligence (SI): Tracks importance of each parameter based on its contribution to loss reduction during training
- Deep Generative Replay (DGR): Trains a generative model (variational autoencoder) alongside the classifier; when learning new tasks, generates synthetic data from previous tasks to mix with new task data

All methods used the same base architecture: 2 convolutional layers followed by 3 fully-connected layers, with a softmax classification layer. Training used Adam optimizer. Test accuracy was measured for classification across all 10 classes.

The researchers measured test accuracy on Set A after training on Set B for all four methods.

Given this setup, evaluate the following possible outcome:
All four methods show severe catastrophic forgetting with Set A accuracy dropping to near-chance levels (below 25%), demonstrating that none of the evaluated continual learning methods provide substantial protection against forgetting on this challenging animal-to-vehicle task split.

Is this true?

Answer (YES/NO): YES